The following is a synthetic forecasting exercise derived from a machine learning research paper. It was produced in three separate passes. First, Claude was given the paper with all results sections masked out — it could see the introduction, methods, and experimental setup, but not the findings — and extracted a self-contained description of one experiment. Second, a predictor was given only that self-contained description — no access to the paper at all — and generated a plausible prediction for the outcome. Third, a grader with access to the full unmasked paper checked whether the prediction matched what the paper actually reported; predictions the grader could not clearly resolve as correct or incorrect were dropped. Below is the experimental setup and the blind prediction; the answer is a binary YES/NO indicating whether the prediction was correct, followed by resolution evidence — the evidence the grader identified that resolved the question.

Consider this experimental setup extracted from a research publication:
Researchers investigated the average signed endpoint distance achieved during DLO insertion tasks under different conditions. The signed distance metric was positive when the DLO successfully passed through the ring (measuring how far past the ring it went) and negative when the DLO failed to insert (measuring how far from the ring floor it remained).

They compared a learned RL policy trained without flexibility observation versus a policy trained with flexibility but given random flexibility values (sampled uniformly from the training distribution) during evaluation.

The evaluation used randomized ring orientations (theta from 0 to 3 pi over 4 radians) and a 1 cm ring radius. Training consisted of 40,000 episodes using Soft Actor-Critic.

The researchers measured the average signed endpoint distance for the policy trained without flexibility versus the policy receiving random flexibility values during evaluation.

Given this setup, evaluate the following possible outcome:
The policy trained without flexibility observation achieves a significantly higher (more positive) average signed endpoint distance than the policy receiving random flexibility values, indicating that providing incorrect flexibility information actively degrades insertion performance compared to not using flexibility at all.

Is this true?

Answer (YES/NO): YES